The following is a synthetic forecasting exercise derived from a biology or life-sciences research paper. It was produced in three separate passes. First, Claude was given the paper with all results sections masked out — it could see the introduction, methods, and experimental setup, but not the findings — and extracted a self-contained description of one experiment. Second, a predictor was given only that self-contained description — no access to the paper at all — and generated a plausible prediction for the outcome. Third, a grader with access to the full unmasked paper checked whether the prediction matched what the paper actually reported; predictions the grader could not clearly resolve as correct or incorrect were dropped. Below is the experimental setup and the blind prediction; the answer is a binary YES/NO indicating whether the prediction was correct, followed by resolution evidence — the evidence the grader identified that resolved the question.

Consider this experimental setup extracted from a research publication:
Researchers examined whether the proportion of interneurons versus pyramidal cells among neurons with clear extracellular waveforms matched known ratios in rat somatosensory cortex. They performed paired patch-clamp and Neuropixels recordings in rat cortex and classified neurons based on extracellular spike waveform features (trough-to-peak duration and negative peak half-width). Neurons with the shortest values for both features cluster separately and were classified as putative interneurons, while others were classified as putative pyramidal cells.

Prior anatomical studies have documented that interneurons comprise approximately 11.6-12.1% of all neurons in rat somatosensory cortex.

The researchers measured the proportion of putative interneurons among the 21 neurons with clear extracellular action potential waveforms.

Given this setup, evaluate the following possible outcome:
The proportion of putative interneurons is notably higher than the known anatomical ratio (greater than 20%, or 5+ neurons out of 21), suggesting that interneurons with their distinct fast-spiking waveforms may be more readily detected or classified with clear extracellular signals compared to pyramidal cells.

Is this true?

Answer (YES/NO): YES